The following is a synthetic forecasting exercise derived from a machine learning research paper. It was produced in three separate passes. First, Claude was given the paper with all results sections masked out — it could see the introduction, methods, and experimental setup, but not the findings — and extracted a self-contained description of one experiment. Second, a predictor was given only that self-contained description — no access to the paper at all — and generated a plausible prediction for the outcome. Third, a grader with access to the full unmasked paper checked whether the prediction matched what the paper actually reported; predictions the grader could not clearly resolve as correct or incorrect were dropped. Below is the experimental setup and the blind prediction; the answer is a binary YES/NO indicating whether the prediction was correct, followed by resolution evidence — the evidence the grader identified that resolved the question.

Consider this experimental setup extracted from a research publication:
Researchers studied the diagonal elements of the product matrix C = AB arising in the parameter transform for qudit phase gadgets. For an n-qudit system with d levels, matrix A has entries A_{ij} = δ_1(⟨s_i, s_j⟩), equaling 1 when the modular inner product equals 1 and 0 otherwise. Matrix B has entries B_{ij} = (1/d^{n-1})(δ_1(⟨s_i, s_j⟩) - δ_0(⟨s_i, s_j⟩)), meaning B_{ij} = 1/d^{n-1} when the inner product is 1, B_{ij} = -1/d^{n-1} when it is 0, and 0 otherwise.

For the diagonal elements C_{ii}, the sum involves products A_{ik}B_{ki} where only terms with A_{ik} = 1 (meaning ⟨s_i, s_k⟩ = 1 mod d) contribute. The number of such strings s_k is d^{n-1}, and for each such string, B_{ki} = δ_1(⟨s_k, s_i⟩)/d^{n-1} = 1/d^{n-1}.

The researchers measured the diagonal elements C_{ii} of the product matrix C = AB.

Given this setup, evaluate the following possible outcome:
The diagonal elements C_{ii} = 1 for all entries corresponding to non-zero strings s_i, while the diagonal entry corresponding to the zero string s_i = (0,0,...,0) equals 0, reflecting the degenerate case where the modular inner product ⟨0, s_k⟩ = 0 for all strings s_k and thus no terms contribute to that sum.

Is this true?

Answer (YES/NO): NO